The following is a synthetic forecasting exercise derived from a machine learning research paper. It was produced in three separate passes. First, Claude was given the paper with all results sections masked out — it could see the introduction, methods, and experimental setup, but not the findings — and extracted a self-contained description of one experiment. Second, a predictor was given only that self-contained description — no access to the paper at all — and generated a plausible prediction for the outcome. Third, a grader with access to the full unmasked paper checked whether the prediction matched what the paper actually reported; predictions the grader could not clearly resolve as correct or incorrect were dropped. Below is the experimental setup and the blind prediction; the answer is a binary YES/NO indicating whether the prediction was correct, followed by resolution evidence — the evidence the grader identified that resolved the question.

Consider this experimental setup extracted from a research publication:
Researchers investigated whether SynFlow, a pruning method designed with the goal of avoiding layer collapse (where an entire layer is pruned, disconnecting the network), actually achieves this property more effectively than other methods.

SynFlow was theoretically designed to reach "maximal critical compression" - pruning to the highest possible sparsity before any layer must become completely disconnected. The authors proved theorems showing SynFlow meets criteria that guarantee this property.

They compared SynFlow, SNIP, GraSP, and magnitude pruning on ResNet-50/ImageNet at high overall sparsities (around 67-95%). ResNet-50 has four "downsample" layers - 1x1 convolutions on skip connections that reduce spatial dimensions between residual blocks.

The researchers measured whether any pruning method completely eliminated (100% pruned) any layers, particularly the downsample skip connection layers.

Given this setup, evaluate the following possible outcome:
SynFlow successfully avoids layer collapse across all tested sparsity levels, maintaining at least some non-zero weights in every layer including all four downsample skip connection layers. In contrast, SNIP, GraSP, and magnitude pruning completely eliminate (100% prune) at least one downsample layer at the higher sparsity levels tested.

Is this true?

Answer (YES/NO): NO